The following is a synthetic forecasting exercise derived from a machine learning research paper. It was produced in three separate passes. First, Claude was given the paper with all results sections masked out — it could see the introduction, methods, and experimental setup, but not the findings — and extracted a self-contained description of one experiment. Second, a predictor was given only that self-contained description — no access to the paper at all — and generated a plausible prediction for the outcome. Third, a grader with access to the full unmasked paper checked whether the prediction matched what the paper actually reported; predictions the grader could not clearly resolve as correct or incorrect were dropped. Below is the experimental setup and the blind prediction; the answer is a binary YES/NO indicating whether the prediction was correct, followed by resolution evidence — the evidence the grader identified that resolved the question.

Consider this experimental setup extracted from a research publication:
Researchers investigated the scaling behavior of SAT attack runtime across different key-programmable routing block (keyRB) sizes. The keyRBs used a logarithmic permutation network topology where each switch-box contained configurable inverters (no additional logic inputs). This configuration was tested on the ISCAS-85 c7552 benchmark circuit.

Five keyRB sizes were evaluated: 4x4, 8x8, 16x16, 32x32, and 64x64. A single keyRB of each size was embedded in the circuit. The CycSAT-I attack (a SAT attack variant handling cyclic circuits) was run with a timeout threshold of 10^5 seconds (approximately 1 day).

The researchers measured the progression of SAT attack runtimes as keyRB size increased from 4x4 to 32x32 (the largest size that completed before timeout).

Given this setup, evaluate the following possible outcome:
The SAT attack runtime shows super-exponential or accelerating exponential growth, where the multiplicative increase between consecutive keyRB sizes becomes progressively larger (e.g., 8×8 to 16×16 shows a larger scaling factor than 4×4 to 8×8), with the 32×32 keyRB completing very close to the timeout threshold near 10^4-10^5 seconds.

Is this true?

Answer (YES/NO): NO